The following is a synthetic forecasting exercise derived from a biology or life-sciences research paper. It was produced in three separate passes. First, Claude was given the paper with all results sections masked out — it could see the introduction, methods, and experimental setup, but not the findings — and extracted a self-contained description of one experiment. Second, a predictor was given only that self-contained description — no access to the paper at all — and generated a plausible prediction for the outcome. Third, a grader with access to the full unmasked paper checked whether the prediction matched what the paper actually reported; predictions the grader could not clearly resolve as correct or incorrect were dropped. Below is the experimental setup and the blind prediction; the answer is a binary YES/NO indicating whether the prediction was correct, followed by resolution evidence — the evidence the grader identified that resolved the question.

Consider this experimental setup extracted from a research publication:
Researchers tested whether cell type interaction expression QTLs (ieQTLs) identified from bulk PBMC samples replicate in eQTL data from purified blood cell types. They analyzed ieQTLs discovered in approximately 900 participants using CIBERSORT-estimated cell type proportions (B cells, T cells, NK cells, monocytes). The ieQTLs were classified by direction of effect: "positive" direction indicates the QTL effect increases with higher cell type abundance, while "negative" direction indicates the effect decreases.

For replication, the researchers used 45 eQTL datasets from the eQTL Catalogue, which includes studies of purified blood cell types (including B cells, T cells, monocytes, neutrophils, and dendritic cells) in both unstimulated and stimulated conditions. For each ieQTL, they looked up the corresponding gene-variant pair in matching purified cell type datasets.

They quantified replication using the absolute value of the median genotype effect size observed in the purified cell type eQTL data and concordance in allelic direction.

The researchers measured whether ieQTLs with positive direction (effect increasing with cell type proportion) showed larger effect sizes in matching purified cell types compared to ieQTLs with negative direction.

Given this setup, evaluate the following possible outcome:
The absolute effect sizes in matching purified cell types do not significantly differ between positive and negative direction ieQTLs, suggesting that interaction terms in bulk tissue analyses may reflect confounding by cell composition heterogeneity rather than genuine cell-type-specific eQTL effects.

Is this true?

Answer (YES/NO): NO